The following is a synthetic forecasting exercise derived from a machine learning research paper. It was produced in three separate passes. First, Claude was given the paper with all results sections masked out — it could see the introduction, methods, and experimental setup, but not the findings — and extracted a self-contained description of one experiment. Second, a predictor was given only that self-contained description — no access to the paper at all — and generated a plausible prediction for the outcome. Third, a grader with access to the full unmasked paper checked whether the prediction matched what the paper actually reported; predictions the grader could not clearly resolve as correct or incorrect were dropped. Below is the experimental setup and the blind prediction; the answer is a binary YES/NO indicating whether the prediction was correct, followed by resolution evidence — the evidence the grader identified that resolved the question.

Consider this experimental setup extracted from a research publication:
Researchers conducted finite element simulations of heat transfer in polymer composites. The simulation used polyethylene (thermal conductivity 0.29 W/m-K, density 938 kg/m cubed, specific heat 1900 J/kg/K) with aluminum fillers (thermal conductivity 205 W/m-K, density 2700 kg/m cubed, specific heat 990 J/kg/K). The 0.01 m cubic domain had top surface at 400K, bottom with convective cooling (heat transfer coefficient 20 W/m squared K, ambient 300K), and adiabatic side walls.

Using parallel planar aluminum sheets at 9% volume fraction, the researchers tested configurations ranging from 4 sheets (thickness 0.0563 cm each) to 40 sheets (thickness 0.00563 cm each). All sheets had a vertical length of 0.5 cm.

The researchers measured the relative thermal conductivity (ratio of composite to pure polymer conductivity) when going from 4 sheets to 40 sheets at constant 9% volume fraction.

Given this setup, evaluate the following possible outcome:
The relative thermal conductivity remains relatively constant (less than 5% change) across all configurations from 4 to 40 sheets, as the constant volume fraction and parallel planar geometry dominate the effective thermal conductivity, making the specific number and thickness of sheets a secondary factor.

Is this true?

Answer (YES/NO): NO